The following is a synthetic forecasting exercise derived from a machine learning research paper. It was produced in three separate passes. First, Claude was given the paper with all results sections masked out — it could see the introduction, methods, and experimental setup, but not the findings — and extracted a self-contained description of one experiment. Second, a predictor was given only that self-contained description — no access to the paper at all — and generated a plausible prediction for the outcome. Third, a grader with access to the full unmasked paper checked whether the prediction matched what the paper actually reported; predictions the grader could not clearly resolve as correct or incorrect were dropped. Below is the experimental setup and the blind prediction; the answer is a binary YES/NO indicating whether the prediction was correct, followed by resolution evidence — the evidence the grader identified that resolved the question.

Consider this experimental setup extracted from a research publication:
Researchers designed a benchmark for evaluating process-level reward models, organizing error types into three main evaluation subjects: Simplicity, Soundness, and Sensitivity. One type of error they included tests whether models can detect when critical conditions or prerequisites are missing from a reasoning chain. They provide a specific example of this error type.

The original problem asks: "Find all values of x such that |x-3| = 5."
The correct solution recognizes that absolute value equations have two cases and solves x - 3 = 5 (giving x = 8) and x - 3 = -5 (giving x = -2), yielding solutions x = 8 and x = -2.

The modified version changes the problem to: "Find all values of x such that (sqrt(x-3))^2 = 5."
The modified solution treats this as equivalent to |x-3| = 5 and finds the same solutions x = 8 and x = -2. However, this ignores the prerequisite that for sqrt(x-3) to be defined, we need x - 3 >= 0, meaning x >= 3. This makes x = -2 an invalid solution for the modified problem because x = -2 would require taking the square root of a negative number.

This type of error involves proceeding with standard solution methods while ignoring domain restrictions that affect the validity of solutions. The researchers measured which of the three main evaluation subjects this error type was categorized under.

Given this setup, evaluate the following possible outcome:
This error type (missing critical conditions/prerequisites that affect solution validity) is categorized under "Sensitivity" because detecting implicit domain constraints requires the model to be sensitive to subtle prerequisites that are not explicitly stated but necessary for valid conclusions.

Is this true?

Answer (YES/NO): YES